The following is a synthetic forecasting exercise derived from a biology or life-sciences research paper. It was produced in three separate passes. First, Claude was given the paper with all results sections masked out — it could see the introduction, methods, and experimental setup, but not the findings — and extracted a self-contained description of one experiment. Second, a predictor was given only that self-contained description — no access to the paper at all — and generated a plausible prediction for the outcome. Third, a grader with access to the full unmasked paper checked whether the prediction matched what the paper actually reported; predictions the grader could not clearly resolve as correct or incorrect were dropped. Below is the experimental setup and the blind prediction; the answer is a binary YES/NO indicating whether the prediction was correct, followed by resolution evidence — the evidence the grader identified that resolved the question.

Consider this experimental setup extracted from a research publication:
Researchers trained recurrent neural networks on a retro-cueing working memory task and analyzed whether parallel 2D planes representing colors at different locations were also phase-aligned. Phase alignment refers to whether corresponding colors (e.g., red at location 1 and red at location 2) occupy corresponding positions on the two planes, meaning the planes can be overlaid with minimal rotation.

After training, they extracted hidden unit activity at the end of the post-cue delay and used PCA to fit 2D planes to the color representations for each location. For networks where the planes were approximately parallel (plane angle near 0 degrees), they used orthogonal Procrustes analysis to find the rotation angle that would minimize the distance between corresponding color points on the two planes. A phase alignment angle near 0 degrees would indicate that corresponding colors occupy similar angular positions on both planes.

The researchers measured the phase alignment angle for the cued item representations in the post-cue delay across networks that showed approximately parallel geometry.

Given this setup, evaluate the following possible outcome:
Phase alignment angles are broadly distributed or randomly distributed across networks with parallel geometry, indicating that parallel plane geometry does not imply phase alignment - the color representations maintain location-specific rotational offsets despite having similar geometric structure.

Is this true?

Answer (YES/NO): NO